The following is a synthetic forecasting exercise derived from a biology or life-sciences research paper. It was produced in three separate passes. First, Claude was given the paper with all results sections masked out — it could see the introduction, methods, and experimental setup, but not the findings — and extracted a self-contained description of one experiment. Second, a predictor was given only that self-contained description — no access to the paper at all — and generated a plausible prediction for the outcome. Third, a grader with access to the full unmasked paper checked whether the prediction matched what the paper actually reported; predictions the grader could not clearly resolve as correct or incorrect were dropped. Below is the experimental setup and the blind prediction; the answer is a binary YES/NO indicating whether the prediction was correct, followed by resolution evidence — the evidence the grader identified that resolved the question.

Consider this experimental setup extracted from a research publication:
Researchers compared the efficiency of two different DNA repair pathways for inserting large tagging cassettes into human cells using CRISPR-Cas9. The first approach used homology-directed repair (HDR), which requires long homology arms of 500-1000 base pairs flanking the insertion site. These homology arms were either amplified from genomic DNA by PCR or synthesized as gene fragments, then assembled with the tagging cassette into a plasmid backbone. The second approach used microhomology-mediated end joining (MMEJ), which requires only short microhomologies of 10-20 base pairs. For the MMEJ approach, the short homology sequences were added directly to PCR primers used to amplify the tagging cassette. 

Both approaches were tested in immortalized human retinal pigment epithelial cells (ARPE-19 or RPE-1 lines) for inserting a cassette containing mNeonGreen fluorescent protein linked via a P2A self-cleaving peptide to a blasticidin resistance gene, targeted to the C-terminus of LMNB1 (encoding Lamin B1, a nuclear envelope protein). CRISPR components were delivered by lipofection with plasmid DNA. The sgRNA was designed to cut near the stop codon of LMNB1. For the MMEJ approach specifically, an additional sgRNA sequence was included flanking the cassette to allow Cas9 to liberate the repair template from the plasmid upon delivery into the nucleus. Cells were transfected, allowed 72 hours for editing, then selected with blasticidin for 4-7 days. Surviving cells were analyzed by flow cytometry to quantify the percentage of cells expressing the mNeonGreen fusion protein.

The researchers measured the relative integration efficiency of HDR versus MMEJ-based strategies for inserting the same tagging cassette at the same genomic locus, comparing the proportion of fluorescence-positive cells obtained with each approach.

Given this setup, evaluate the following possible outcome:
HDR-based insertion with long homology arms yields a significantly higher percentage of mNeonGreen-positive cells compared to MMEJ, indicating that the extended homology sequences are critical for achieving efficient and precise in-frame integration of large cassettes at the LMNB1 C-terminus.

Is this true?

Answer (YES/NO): NO